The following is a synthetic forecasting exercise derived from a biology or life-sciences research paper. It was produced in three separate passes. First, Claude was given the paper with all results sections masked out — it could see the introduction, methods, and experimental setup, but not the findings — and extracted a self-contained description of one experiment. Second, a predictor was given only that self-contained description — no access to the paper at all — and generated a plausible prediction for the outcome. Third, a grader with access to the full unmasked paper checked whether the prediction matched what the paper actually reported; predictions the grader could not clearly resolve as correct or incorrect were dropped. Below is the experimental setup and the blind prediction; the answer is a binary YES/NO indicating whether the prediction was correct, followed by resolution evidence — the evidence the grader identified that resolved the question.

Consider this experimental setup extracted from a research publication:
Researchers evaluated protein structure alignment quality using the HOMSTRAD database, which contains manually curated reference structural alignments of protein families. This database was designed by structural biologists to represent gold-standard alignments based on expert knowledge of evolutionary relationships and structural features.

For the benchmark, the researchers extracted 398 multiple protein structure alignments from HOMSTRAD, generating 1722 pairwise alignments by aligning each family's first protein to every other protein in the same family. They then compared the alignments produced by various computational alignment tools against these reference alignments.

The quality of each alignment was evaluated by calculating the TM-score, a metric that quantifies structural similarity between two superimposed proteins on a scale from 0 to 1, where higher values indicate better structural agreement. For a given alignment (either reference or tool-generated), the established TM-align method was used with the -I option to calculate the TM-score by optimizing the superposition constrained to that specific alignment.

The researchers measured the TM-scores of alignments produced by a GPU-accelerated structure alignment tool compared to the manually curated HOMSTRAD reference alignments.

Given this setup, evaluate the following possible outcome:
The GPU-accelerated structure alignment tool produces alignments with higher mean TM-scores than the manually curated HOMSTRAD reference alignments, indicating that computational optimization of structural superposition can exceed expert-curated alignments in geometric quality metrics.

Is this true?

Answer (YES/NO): YES